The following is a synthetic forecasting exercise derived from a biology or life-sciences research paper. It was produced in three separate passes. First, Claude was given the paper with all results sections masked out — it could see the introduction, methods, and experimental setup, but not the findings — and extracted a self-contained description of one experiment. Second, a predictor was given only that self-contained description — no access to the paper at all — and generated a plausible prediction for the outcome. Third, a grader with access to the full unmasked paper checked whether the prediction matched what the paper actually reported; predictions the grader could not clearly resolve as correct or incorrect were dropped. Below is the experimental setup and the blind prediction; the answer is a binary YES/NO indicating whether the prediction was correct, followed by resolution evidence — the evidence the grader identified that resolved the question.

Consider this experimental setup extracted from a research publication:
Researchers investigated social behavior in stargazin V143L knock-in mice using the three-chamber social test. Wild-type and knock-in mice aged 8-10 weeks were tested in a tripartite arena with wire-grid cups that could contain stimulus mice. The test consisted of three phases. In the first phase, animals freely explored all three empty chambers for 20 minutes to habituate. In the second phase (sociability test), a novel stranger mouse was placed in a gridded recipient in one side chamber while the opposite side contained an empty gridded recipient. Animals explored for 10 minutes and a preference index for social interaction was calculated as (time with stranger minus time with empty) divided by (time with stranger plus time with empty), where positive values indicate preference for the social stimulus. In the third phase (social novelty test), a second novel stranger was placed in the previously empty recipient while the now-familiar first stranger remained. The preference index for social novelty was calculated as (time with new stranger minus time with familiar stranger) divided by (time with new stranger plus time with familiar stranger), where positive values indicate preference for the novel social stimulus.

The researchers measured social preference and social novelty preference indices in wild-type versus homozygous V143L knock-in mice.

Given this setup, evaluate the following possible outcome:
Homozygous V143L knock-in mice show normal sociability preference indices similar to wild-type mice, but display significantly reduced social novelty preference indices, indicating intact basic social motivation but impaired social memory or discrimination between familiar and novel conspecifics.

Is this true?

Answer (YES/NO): YES